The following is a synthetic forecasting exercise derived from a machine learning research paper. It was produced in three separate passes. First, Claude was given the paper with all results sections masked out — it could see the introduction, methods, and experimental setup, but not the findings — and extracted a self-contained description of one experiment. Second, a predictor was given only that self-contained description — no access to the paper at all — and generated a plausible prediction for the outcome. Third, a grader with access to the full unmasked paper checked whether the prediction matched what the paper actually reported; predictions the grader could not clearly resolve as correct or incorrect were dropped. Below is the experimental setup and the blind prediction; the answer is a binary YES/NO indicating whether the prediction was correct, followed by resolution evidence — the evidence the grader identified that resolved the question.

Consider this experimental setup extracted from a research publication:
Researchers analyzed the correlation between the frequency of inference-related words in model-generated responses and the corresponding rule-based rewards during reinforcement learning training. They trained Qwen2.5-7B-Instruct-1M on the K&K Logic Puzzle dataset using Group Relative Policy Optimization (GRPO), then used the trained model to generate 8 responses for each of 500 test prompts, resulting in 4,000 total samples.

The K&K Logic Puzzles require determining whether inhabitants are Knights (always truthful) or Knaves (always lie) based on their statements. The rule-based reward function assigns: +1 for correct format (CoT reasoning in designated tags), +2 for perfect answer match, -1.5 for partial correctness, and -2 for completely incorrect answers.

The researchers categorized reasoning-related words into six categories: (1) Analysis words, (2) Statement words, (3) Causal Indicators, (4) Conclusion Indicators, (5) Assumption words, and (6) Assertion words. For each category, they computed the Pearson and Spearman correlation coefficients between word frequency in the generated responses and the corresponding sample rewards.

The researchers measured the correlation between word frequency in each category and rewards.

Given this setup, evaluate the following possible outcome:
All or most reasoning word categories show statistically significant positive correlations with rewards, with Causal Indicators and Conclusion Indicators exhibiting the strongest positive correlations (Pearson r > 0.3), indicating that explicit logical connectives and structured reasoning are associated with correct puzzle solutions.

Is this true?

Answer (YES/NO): NO